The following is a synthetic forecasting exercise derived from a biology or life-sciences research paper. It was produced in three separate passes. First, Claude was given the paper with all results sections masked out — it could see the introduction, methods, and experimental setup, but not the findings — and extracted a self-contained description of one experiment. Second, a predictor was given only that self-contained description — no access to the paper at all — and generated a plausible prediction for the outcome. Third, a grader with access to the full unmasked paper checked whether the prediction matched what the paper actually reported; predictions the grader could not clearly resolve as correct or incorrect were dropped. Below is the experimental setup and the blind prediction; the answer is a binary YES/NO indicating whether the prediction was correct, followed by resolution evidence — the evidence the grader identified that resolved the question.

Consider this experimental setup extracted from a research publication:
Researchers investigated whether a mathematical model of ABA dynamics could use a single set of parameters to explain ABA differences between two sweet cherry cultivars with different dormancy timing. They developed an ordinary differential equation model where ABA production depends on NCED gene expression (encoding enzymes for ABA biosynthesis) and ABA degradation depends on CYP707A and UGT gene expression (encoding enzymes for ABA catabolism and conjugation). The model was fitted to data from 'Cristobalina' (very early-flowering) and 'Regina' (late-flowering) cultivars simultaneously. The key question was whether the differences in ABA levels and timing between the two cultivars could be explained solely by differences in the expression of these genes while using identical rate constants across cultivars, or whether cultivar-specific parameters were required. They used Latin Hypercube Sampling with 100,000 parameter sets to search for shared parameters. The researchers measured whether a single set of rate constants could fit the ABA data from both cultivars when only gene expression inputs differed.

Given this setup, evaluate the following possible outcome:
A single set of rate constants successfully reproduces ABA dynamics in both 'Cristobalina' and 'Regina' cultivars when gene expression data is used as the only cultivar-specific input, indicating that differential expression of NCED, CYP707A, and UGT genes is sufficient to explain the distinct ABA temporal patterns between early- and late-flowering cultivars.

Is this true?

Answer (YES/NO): YES